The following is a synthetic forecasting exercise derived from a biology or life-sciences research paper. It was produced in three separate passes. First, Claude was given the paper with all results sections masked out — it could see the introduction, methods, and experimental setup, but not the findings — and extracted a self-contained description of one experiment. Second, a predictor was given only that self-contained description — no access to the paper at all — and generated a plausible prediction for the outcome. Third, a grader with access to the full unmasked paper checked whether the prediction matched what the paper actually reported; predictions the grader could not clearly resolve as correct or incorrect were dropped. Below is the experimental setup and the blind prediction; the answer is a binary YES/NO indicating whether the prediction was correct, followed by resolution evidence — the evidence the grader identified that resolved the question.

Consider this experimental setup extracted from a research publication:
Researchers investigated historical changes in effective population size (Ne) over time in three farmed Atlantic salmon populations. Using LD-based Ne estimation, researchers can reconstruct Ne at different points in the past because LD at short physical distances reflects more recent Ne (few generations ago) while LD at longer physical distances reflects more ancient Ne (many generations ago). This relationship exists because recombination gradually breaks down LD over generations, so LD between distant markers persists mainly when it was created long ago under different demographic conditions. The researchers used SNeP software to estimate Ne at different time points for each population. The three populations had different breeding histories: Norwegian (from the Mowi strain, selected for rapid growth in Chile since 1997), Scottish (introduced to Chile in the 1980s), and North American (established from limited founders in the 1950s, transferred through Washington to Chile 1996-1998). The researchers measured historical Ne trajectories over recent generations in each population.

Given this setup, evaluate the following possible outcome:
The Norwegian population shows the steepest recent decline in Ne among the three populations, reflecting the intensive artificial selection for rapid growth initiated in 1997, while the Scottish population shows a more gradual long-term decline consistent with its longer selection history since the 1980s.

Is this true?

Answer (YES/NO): NO